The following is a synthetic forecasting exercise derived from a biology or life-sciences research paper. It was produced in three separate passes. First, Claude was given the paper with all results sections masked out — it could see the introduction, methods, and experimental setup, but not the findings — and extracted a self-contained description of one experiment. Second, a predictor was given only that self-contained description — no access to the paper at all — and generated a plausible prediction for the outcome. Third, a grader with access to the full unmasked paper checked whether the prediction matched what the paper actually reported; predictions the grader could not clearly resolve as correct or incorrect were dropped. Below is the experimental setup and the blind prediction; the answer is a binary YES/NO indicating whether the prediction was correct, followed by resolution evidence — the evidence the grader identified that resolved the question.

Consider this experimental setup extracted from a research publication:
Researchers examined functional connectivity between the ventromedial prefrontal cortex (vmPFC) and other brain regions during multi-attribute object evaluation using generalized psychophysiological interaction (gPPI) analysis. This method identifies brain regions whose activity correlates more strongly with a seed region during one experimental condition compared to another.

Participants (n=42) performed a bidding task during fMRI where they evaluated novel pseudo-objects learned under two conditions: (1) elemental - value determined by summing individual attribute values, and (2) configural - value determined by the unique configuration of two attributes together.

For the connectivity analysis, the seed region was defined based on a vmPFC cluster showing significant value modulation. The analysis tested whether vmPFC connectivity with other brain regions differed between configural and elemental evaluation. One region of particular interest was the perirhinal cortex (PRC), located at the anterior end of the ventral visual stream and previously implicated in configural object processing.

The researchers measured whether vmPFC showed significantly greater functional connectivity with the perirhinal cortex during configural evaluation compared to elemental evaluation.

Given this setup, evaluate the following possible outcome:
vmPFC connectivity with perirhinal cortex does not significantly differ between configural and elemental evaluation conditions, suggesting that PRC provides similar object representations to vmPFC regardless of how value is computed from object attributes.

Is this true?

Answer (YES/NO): YES